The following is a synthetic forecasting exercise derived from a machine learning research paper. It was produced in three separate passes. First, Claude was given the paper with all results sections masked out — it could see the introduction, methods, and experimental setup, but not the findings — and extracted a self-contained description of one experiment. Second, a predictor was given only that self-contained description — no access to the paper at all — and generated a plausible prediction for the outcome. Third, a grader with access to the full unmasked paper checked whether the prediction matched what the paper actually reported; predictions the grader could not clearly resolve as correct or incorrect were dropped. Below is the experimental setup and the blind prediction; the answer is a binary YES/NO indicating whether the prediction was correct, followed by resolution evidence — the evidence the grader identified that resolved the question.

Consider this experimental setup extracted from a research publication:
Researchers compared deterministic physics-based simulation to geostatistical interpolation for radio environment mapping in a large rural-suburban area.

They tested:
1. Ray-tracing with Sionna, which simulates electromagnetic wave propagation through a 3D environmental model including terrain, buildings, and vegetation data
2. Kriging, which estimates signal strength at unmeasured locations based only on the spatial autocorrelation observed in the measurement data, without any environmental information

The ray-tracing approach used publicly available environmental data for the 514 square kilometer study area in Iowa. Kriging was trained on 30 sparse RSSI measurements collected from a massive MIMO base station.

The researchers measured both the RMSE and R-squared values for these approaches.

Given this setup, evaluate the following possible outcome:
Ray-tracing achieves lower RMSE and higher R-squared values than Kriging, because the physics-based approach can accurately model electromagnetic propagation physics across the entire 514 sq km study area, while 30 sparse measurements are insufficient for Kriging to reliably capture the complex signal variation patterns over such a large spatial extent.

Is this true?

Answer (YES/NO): NO